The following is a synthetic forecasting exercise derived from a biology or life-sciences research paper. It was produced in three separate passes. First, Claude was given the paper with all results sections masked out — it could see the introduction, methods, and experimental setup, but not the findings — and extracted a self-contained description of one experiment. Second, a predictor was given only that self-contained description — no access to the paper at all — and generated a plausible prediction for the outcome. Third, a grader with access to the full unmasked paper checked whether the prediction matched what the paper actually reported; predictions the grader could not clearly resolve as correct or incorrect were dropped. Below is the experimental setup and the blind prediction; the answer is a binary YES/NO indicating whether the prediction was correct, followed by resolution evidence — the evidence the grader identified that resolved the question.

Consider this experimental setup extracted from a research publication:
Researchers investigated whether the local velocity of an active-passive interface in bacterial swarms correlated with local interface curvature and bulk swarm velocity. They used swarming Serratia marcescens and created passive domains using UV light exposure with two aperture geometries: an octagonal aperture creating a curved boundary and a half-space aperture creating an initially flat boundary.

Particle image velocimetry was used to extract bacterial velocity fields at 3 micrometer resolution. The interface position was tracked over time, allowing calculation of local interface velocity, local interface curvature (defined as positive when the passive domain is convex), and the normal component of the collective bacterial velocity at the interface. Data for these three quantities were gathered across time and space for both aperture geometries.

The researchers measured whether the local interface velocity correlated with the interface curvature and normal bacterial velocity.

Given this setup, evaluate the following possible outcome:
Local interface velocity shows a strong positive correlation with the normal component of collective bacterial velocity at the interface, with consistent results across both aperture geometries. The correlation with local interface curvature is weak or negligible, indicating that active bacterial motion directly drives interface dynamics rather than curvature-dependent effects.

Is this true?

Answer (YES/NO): NO